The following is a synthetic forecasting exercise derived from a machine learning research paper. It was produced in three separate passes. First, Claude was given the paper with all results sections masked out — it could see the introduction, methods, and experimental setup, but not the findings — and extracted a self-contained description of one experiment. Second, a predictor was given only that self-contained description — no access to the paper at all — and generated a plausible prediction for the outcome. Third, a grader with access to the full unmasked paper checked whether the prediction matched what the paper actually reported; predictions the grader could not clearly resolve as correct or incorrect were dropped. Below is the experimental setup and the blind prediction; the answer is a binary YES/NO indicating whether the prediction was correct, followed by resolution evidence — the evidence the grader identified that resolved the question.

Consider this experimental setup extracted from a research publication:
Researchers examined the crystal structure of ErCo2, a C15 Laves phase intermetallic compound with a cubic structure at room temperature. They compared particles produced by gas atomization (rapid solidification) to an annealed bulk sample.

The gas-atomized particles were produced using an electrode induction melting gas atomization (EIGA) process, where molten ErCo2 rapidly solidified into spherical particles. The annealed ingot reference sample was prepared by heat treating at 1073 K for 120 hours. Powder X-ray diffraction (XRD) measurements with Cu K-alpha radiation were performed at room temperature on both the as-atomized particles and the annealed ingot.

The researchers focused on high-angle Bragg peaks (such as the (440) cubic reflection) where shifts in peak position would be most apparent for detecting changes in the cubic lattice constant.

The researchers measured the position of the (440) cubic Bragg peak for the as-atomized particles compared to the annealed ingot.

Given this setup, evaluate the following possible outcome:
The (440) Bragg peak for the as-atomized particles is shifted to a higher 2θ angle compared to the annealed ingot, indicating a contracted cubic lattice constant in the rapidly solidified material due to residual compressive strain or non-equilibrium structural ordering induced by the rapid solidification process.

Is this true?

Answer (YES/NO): YES